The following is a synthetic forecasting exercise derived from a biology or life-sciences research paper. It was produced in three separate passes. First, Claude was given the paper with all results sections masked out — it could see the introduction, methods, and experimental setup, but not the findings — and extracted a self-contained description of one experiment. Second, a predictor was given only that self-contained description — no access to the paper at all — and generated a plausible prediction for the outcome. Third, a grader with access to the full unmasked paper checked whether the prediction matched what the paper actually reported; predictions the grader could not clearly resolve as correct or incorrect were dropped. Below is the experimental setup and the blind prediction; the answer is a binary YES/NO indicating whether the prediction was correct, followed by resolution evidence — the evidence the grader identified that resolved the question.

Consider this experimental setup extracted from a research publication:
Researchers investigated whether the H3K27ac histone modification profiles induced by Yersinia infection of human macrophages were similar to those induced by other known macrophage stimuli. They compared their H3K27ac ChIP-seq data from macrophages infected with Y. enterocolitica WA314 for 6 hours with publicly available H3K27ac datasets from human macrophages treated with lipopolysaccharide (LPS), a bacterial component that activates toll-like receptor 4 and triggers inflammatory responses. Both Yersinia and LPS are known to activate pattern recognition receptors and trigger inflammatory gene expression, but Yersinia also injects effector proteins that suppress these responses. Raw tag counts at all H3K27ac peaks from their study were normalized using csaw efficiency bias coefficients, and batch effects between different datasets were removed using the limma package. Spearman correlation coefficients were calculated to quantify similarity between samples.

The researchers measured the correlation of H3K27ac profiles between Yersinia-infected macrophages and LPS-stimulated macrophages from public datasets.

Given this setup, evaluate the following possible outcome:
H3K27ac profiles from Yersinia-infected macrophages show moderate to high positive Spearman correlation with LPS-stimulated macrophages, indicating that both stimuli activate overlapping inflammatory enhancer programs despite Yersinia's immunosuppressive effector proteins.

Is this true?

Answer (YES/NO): NO